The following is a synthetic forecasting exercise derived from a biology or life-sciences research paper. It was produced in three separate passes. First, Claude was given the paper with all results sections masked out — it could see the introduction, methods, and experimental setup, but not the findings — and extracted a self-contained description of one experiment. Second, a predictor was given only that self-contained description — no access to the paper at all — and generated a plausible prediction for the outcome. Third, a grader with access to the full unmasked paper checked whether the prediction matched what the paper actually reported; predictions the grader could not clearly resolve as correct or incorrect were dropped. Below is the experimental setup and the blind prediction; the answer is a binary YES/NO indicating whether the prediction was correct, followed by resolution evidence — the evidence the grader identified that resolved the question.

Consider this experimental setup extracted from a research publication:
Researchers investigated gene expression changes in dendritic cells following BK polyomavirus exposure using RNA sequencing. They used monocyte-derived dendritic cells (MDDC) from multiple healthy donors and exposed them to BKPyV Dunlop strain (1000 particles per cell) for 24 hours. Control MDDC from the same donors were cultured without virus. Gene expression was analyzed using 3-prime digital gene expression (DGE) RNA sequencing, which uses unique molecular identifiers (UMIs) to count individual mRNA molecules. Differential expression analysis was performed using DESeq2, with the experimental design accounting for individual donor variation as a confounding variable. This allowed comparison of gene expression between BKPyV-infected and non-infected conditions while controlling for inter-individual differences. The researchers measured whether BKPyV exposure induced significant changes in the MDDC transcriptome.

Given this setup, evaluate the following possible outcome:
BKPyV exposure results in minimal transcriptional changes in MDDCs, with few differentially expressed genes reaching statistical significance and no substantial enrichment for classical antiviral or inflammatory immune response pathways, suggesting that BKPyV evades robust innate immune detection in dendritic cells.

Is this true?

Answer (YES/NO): YES